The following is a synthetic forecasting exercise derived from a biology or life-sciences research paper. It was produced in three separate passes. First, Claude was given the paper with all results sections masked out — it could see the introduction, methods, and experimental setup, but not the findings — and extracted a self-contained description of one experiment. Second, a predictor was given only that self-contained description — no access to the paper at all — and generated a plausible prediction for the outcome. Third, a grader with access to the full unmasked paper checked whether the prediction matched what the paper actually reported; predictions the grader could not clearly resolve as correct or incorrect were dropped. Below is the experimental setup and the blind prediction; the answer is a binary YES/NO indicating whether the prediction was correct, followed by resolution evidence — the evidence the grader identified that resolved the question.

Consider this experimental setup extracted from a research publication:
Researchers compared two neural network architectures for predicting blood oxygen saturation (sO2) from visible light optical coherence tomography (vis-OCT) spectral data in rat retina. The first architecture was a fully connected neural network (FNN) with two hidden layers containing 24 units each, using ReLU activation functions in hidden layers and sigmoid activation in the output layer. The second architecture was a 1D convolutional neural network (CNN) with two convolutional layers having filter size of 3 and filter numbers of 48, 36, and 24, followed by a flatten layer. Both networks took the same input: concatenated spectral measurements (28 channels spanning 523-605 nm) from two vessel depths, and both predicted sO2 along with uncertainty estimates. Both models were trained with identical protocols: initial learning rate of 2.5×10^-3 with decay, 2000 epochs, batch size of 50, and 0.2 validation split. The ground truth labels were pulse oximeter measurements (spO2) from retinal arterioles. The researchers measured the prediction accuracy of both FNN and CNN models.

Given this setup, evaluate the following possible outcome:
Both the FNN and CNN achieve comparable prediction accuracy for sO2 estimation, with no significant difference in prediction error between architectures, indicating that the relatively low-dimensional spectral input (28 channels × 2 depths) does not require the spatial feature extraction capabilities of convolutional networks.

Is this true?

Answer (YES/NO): NO